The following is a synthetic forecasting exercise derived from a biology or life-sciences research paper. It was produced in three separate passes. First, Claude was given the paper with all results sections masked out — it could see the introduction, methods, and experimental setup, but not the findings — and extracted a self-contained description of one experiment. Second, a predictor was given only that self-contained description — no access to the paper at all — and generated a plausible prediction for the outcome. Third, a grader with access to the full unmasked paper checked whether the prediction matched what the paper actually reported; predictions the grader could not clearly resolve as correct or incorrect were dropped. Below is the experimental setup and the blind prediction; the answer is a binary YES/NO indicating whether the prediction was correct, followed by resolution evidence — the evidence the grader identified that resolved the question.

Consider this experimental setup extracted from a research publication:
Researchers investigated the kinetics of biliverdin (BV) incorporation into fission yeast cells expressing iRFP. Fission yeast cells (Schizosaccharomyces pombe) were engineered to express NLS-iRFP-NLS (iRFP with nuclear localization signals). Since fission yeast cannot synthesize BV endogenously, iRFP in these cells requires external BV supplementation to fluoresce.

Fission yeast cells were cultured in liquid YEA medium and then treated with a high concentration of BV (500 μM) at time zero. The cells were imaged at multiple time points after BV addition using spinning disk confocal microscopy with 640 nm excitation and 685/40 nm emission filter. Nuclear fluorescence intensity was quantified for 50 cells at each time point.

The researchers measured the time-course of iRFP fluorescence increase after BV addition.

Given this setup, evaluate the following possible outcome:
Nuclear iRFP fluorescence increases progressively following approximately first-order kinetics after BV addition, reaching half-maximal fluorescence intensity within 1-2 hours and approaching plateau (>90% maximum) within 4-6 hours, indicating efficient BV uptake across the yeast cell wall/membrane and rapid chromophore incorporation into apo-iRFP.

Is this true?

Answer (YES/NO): NO